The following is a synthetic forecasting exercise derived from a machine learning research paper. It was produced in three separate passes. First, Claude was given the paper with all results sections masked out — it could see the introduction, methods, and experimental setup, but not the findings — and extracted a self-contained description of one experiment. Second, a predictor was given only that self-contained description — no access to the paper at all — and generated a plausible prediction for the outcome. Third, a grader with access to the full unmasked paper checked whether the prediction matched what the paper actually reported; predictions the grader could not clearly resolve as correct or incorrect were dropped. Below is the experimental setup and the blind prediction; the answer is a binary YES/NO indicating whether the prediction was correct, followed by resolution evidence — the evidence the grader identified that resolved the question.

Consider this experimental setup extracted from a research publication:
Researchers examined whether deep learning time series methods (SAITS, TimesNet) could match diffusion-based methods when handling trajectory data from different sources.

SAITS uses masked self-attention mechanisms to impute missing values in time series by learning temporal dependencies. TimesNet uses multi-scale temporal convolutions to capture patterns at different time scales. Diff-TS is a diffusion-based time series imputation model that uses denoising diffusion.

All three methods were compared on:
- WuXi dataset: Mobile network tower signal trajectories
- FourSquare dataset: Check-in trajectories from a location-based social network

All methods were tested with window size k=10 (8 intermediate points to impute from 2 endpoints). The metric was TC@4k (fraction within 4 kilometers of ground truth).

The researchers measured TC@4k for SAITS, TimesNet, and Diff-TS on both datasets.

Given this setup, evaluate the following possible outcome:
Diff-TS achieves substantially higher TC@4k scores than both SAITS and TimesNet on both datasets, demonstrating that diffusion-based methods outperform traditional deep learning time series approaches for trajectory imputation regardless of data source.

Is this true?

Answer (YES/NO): NO